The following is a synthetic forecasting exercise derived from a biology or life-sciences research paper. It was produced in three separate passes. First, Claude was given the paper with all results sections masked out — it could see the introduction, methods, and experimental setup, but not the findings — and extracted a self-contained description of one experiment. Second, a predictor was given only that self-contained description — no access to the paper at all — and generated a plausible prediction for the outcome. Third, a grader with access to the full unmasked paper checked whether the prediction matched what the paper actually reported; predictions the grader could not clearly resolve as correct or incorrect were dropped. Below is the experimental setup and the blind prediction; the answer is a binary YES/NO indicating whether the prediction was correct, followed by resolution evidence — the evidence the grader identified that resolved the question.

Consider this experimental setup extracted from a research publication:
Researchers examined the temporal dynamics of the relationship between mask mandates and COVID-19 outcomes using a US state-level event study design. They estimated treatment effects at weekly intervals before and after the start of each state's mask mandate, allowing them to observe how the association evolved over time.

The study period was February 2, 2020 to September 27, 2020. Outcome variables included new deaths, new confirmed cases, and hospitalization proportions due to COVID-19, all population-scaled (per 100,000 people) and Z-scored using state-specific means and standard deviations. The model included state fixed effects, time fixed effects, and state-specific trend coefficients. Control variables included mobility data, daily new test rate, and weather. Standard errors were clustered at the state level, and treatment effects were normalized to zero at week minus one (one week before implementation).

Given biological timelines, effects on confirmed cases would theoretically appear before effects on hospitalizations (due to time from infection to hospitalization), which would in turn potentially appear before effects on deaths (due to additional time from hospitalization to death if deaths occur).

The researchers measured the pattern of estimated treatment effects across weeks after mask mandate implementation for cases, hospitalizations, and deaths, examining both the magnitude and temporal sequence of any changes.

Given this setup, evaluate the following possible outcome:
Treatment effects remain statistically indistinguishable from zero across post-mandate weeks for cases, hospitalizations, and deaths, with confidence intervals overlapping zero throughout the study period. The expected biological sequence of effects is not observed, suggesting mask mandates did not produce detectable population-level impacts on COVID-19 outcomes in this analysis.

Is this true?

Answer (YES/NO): NO